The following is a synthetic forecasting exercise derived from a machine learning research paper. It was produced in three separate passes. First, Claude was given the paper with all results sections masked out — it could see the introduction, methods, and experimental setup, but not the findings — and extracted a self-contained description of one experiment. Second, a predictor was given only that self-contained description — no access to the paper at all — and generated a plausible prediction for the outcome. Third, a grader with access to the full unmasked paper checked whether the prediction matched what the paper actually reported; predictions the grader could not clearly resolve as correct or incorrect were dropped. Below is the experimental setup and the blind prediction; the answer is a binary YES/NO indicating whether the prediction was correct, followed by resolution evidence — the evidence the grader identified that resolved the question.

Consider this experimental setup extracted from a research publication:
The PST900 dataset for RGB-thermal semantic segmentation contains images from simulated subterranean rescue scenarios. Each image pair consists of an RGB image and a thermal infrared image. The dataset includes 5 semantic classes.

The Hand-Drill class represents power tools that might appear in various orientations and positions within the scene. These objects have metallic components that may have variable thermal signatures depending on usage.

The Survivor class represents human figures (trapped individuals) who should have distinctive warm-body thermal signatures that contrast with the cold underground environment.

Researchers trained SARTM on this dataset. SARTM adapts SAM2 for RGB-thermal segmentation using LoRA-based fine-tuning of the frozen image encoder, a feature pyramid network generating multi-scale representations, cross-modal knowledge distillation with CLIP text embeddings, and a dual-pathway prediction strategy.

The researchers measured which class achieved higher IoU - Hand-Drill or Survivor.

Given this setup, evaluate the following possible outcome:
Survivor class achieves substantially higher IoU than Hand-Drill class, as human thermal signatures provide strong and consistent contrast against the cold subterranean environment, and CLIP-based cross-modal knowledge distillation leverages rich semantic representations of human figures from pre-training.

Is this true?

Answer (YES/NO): NO